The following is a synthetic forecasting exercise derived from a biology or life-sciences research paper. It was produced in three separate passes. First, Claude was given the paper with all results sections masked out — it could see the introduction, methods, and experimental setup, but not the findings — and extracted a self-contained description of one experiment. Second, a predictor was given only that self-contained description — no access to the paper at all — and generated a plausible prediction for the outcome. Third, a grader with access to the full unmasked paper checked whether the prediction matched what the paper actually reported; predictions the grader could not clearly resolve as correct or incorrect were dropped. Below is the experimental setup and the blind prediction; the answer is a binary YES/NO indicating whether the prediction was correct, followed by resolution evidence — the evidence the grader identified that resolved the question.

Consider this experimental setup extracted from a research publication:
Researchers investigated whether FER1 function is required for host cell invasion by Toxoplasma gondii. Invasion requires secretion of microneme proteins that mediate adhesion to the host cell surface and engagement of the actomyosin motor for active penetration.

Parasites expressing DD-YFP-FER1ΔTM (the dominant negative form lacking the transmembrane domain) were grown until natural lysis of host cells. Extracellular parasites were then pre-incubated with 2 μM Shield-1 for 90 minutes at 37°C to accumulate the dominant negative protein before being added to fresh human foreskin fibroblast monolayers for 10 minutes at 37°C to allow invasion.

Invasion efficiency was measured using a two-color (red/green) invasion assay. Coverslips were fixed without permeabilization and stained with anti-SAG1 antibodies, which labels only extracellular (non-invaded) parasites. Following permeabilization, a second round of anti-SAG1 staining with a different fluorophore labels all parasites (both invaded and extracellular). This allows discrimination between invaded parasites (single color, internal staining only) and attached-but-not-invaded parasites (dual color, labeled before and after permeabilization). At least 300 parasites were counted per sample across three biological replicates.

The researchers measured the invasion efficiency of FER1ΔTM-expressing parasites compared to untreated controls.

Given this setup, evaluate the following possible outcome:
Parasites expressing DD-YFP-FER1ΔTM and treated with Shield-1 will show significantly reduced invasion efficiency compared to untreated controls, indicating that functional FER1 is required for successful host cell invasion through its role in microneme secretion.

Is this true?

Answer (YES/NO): YES